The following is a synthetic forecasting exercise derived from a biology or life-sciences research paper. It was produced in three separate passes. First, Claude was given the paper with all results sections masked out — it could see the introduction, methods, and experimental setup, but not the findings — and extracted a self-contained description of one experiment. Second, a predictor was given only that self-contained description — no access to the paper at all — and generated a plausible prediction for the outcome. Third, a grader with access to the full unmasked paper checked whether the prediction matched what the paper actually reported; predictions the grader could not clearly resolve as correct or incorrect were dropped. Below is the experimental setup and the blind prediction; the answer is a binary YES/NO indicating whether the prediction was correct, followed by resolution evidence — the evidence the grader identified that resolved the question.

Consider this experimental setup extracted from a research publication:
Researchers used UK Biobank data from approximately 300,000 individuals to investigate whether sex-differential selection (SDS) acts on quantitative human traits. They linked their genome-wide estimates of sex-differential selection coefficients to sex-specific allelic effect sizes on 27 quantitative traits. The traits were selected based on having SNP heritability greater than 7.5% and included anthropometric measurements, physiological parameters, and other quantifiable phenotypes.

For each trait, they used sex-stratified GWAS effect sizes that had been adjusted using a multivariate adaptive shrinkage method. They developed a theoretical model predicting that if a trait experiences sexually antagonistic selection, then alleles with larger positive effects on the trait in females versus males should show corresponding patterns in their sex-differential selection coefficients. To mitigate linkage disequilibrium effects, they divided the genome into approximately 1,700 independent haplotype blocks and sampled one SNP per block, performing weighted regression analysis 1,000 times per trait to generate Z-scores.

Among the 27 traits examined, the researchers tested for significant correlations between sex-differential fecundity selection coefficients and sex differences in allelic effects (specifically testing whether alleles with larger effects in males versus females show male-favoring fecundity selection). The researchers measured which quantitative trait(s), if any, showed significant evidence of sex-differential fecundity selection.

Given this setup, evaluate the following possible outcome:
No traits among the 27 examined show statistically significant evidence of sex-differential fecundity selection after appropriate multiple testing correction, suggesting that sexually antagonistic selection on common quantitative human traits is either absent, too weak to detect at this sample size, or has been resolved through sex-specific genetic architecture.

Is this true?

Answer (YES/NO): NO